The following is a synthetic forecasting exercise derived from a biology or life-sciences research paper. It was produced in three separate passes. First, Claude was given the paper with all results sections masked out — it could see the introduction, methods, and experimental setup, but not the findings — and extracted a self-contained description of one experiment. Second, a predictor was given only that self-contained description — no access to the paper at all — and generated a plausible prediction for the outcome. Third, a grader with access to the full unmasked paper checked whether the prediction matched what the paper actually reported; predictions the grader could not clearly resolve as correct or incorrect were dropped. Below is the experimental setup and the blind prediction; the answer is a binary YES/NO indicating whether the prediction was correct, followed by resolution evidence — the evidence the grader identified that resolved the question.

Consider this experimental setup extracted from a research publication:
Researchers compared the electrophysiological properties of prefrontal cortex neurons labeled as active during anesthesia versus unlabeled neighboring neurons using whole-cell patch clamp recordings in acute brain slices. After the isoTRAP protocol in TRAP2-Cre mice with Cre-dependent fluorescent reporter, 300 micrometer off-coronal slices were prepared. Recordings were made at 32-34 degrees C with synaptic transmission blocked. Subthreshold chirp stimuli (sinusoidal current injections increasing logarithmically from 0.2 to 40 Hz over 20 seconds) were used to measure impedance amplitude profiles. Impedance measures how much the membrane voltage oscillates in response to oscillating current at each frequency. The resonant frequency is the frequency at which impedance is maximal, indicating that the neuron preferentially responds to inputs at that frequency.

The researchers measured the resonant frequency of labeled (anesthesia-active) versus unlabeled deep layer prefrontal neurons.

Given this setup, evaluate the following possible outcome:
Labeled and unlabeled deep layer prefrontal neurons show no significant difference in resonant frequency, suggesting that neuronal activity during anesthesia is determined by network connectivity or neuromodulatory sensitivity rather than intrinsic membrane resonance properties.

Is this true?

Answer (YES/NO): NO